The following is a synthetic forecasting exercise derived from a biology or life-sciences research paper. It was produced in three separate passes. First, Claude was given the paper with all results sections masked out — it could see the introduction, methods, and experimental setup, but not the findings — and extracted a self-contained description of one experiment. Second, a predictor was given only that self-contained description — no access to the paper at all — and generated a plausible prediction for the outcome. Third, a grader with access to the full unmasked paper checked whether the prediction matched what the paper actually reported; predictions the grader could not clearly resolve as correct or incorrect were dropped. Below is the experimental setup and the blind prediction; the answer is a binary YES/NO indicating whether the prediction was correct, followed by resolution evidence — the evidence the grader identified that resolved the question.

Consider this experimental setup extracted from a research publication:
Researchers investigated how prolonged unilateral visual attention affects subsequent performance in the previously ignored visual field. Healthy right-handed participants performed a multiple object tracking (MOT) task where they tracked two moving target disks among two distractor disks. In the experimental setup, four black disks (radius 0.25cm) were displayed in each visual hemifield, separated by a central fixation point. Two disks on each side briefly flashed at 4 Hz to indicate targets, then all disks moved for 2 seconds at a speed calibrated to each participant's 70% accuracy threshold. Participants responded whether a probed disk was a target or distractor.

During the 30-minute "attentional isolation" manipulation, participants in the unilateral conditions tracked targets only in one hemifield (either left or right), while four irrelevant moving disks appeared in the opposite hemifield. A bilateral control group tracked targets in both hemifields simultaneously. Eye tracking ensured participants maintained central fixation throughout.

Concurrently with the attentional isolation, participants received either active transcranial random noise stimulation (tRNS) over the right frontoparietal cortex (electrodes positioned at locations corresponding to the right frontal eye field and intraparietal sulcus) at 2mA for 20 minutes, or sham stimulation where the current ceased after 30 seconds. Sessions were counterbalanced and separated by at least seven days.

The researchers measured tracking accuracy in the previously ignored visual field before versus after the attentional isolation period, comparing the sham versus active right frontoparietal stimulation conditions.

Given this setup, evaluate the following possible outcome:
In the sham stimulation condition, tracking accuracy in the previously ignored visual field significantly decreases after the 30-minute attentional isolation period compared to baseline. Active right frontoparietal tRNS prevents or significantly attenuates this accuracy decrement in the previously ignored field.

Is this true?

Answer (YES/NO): NO